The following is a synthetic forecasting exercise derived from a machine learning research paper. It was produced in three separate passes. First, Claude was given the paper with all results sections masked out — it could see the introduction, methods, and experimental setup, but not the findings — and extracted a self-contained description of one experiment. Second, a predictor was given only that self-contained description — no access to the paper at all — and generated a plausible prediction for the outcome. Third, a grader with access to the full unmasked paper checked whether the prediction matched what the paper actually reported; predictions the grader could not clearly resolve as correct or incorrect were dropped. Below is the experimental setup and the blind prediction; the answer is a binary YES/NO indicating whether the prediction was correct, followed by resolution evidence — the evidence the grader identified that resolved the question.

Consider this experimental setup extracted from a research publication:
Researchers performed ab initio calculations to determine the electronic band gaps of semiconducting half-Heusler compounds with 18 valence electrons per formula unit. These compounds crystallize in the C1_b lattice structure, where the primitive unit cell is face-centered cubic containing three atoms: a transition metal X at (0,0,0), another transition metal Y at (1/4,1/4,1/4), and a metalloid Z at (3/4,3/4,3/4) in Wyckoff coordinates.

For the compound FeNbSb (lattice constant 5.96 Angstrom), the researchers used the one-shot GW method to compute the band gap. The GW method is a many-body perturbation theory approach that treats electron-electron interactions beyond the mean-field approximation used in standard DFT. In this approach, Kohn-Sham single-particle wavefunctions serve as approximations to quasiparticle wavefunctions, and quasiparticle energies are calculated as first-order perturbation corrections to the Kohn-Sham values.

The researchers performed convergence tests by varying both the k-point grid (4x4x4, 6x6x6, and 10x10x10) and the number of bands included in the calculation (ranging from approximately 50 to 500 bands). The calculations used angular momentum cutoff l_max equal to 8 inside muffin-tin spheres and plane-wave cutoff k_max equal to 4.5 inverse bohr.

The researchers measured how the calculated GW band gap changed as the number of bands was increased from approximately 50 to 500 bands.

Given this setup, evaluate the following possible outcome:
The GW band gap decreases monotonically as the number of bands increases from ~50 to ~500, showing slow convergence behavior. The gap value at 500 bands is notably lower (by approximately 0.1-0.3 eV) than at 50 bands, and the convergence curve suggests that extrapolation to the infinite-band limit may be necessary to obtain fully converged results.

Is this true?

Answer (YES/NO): NO